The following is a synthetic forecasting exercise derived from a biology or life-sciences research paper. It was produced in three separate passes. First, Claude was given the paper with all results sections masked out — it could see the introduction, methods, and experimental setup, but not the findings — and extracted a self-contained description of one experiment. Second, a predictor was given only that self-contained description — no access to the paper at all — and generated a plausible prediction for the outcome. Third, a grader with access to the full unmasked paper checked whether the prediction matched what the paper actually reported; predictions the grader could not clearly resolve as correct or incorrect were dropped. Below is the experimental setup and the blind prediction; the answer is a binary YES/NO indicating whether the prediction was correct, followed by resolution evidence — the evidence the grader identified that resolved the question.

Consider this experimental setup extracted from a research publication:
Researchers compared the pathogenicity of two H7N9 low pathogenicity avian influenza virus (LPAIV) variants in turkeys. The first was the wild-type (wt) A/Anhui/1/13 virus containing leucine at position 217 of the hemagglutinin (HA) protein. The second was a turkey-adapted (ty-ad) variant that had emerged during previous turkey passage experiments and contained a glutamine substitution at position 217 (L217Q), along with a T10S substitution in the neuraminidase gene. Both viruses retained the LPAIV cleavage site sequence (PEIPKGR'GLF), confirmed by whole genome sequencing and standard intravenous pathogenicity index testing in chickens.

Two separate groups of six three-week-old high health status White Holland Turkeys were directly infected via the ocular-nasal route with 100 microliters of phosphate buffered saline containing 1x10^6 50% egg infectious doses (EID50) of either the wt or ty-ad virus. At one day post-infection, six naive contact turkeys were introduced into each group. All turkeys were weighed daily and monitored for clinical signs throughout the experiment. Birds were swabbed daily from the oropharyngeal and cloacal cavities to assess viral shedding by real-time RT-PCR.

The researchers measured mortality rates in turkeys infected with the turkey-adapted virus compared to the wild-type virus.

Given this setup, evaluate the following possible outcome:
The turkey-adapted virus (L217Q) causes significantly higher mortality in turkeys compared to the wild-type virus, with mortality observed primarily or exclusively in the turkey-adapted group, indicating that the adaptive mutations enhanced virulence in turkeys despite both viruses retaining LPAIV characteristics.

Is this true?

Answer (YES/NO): NO